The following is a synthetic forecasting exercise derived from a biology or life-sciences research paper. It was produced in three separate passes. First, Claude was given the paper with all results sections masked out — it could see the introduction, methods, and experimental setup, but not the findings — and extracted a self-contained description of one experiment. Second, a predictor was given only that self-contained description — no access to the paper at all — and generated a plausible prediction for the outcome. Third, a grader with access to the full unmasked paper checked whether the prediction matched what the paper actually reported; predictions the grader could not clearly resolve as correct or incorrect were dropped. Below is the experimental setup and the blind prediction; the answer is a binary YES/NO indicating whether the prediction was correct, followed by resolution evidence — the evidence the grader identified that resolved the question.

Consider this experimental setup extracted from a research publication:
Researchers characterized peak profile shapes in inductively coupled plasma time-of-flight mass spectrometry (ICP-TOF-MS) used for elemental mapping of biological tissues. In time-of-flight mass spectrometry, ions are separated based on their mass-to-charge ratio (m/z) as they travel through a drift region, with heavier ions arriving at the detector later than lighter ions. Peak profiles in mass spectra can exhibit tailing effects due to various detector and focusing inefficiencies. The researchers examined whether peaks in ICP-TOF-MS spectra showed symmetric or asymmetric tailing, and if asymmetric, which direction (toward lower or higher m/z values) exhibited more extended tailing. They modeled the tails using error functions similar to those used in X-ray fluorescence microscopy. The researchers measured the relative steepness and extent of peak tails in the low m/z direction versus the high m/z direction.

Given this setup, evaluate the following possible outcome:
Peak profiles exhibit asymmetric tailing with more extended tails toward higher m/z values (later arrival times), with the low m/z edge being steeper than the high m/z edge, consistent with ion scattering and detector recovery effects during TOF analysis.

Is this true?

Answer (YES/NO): YES